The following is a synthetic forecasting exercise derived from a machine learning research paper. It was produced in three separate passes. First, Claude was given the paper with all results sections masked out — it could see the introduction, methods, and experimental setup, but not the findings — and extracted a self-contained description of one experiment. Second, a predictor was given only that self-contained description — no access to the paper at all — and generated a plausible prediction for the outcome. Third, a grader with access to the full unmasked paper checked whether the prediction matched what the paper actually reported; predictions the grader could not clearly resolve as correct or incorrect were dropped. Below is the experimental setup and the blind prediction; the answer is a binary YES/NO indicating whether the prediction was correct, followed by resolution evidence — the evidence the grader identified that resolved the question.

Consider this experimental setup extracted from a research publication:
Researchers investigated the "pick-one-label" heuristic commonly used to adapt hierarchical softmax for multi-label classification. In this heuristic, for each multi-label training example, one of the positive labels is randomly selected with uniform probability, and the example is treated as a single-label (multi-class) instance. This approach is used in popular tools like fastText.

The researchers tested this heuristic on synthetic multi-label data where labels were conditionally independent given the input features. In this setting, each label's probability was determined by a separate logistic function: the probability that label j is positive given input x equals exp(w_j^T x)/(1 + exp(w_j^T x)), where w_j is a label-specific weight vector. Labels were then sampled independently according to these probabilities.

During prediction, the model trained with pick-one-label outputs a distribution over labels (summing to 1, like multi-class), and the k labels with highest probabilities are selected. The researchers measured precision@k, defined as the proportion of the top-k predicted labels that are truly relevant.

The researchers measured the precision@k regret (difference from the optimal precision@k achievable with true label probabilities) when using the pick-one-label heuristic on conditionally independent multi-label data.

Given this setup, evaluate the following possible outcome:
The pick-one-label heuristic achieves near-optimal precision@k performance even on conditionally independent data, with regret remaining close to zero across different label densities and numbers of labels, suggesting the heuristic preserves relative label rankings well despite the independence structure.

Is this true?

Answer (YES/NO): YES